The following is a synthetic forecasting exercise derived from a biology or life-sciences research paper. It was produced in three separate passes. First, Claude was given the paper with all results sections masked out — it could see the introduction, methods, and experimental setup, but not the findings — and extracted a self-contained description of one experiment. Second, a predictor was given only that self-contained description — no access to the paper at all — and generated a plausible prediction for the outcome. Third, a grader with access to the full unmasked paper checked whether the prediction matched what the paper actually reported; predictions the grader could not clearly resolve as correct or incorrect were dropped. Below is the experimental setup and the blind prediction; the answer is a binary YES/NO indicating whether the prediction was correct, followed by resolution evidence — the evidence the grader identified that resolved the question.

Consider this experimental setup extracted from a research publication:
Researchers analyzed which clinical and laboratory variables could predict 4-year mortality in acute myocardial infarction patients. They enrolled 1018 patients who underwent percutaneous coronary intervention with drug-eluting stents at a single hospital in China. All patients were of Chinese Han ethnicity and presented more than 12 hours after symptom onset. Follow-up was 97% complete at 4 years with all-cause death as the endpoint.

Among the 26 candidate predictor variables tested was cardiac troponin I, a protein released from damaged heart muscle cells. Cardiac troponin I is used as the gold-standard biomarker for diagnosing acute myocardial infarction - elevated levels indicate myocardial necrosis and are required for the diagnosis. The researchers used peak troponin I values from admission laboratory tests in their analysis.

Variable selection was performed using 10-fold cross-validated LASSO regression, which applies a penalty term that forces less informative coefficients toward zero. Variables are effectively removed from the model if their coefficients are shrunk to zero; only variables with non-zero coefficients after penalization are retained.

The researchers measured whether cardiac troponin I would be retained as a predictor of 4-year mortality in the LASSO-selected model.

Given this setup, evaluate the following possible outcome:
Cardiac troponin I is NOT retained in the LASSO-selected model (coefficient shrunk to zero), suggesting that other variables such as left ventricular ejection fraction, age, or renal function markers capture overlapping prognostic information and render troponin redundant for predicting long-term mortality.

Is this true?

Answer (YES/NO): YES